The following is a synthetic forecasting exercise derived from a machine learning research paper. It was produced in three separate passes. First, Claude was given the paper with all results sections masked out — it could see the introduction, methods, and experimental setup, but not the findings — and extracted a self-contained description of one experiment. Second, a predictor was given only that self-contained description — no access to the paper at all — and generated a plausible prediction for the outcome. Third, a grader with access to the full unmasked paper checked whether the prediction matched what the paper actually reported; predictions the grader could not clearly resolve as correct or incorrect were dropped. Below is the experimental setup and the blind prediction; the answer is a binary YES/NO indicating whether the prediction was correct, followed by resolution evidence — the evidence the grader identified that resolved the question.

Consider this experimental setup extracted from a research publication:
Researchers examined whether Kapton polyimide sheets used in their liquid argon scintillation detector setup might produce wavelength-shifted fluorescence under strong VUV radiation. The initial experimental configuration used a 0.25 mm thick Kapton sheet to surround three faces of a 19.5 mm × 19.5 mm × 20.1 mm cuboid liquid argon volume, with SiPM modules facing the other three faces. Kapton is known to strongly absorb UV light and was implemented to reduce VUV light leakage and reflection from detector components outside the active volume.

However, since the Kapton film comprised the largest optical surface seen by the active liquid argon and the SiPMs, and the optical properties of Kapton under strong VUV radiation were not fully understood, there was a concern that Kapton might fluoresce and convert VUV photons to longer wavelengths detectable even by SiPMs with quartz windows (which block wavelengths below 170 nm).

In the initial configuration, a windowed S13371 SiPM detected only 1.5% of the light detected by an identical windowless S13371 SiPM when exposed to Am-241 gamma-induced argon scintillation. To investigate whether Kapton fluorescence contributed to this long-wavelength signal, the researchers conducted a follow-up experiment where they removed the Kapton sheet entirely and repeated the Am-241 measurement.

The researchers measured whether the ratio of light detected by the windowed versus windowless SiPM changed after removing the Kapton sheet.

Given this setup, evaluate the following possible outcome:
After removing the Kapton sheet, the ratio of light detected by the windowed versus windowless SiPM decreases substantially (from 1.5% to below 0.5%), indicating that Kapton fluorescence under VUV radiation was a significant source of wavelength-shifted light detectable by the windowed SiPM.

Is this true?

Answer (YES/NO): NO